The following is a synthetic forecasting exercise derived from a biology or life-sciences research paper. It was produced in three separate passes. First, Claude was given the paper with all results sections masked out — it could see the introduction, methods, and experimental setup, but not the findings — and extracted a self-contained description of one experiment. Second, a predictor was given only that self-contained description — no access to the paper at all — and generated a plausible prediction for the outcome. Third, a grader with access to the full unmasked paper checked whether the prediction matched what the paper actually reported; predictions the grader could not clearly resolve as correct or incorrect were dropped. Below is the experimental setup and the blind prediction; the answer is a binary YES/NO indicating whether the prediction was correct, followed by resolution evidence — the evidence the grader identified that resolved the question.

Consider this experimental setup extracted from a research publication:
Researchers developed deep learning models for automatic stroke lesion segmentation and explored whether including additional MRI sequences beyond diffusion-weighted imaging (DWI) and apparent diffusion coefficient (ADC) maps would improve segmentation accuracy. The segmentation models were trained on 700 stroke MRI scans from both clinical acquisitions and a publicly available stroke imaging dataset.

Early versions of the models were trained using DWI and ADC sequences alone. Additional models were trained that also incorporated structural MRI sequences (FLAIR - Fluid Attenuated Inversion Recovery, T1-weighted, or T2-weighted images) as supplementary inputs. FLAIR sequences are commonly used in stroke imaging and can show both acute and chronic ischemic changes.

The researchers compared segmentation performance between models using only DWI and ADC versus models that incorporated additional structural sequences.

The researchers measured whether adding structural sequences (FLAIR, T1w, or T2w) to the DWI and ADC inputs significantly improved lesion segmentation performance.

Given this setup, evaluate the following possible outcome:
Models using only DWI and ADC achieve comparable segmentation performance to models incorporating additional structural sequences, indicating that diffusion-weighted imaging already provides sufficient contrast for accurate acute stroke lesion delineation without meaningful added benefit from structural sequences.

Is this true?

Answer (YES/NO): YES